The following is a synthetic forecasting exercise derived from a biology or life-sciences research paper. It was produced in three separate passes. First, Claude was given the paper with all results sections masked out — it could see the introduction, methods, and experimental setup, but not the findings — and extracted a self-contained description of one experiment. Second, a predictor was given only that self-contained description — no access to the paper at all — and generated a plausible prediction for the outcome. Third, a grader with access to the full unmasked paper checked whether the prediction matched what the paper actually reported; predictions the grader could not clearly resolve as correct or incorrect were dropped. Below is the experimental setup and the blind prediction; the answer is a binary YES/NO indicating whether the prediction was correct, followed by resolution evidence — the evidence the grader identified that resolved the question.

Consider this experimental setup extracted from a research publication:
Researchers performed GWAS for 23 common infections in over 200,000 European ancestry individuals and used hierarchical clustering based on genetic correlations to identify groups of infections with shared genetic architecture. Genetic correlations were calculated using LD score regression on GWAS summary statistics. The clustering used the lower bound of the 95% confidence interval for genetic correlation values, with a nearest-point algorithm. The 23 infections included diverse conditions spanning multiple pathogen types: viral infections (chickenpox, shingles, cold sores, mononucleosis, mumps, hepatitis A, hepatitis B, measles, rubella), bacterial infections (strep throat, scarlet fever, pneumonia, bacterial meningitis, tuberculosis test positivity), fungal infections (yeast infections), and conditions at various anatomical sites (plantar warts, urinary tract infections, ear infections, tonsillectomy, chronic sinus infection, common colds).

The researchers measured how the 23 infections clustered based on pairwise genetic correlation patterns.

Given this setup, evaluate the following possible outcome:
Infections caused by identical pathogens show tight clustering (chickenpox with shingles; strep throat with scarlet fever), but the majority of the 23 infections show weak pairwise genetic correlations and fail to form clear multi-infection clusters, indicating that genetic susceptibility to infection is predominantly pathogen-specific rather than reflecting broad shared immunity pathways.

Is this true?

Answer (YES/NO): NO